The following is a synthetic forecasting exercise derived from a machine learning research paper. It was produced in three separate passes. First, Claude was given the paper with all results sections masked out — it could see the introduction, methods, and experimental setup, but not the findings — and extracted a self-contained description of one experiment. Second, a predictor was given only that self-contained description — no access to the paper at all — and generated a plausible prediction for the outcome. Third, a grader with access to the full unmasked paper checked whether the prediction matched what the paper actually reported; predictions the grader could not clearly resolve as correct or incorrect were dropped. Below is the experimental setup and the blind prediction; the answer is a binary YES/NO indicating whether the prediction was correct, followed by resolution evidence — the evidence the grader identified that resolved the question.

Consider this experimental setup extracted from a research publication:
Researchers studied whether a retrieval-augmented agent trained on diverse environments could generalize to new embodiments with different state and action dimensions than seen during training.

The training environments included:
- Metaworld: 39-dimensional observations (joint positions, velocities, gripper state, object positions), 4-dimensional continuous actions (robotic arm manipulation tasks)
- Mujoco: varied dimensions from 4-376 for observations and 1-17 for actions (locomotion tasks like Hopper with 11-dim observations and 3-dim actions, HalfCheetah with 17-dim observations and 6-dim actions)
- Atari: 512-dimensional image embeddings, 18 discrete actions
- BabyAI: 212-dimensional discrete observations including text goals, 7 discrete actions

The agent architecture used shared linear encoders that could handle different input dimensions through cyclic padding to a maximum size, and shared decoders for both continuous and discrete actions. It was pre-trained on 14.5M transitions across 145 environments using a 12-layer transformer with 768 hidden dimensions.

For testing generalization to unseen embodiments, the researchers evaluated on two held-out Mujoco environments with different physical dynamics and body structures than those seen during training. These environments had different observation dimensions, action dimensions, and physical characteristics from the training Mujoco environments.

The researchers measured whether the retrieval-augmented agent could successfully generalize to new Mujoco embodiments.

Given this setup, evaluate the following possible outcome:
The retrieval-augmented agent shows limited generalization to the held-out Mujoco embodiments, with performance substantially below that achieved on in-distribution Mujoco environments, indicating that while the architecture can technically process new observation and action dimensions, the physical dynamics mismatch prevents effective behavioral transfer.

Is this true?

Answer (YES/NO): YES